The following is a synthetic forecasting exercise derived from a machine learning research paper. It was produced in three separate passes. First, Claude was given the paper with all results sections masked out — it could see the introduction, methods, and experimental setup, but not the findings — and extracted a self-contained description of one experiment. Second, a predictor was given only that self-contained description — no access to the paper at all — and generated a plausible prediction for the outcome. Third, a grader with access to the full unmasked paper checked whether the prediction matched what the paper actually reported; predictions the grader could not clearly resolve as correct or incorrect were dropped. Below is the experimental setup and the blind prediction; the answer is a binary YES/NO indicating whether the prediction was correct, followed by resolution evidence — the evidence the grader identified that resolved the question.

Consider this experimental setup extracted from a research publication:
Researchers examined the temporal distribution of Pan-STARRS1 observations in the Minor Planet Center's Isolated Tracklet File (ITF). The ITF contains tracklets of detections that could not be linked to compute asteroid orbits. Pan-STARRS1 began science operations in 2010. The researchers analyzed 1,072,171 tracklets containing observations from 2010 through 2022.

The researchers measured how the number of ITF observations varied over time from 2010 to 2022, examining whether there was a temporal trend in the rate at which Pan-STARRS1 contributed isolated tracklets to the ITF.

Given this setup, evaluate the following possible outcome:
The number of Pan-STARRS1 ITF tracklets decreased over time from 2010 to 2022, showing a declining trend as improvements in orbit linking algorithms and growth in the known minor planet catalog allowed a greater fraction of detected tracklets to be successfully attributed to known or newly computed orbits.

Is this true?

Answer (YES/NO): NO